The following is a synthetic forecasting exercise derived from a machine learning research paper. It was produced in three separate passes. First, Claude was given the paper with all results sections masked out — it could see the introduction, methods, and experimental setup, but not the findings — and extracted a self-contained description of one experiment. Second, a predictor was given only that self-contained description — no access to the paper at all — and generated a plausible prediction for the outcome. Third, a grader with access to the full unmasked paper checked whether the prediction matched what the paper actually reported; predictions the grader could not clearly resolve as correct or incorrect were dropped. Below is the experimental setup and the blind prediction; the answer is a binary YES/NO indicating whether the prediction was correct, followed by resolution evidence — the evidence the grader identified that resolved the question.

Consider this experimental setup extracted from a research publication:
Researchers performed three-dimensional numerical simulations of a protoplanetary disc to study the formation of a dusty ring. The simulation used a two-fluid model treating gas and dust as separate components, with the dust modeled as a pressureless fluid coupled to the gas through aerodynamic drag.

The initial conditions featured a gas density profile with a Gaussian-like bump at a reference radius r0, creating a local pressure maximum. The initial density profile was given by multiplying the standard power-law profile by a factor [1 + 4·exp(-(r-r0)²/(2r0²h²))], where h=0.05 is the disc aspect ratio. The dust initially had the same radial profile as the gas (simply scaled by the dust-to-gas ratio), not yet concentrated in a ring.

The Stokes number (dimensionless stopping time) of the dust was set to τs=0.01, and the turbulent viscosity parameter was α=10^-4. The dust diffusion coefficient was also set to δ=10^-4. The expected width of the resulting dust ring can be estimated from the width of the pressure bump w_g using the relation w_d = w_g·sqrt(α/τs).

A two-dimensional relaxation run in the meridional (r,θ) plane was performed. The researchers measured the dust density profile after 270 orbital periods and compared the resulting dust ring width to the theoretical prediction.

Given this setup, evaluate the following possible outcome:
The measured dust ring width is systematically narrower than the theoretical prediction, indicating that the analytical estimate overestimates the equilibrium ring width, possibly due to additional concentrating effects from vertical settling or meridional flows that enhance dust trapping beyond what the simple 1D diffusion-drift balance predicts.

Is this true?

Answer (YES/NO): NO